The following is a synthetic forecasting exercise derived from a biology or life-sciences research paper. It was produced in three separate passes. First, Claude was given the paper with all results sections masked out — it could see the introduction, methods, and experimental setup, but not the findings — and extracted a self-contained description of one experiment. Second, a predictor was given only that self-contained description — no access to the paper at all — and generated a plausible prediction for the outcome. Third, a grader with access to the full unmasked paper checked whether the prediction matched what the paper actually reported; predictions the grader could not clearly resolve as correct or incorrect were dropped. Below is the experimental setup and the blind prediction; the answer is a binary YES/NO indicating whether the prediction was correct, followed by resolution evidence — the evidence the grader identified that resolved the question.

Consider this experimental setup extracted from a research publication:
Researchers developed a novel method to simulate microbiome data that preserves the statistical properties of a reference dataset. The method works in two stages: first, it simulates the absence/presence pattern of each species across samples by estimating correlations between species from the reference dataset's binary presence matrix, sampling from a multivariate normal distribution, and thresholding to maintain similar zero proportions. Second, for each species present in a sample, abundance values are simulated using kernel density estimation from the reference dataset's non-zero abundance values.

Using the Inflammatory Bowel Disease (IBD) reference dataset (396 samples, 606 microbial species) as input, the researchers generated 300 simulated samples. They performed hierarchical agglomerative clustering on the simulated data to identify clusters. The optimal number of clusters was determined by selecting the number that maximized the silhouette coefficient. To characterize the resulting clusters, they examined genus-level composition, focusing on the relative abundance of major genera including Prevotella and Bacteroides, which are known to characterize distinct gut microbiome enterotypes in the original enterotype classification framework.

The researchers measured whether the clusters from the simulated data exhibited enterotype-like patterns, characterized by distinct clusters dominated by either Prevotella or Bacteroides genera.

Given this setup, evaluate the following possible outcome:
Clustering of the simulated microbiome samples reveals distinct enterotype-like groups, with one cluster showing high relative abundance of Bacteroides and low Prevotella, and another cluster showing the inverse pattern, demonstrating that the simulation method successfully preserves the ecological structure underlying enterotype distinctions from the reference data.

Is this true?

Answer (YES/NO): YES